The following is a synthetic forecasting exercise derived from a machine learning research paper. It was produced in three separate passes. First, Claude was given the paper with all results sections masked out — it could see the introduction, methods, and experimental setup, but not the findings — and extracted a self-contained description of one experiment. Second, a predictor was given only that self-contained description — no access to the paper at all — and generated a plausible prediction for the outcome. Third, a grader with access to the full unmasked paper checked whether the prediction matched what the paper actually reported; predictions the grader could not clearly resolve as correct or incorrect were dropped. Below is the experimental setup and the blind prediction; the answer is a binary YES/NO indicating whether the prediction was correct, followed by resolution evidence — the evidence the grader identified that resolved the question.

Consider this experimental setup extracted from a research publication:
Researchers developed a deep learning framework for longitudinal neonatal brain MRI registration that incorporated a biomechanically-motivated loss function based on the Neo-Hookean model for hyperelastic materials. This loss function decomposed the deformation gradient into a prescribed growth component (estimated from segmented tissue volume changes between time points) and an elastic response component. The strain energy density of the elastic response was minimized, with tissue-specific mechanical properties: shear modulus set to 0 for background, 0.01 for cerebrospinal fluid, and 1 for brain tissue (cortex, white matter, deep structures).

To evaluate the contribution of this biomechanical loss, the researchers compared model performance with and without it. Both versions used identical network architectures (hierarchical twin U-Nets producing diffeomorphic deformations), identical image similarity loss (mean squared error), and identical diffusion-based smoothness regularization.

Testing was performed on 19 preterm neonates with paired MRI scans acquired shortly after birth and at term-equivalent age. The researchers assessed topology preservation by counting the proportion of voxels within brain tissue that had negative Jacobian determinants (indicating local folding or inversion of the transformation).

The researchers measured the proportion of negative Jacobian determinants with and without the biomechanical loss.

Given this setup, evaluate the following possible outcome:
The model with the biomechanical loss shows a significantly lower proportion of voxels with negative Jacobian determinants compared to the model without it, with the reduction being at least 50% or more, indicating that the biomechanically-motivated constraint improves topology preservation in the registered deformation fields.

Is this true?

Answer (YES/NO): YES